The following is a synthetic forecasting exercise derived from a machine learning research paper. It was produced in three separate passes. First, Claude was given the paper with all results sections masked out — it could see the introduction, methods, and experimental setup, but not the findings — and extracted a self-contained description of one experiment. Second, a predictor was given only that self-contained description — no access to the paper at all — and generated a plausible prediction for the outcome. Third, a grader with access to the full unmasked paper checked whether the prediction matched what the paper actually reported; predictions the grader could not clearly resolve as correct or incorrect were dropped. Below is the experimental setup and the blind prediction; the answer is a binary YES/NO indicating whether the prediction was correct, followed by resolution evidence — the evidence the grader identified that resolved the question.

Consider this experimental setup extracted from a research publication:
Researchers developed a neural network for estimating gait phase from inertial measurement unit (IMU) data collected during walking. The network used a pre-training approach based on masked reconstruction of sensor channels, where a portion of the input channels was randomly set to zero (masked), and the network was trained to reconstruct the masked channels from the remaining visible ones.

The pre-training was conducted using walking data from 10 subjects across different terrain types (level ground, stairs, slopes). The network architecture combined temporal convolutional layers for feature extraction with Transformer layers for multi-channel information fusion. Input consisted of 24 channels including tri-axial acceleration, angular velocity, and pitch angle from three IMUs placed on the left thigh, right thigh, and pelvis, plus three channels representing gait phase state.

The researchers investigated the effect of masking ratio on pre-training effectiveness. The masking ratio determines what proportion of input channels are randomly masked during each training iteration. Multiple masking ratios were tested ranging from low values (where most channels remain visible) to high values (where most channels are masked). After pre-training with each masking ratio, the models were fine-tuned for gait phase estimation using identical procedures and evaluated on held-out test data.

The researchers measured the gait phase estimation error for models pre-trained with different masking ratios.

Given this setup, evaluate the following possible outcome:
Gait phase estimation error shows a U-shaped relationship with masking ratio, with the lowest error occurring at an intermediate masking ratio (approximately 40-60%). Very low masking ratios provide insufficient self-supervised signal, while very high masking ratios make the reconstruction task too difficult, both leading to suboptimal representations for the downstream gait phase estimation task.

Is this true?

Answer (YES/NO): NO